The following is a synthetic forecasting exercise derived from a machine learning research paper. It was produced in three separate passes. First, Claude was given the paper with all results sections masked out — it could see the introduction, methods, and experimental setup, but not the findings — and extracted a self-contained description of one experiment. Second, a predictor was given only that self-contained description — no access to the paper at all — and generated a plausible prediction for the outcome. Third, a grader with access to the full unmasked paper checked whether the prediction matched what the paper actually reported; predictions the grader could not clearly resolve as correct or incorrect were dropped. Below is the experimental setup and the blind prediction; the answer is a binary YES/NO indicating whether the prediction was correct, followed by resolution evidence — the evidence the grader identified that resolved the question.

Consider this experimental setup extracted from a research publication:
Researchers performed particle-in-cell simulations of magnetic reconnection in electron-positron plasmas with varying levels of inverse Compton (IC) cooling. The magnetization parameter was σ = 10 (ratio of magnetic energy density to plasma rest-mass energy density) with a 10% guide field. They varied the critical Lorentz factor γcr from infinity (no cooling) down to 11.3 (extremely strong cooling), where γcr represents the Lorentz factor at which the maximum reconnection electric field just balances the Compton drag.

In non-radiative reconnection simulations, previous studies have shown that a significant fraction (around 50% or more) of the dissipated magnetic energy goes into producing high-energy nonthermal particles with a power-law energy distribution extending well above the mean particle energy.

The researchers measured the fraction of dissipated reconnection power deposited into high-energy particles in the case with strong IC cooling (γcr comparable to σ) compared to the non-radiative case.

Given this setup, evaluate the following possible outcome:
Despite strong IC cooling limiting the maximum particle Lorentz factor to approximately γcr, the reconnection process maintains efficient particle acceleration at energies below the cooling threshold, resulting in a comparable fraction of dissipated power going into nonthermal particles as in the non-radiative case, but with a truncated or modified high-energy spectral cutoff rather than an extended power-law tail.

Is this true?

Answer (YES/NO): NO